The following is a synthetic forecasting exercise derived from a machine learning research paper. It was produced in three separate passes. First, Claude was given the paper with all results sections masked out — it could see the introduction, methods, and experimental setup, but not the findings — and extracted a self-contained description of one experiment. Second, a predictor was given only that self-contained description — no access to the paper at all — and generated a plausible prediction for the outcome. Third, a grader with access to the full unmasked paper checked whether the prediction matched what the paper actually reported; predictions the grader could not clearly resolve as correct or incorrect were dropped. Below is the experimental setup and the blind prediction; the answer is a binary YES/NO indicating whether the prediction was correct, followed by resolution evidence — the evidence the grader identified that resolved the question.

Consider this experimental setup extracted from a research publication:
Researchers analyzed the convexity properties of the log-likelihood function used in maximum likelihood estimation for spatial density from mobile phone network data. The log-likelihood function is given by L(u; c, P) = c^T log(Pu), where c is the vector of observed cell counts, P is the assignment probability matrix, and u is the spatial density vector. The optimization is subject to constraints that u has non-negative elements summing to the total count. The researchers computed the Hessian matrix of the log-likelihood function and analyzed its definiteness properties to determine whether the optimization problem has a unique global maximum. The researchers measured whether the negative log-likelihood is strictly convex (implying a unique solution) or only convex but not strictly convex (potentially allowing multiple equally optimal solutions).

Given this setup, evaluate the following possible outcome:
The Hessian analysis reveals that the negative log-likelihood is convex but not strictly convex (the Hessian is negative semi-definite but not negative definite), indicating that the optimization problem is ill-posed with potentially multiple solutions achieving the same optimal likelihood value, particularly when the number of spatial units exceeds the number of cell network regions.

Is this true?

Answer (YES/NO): YES